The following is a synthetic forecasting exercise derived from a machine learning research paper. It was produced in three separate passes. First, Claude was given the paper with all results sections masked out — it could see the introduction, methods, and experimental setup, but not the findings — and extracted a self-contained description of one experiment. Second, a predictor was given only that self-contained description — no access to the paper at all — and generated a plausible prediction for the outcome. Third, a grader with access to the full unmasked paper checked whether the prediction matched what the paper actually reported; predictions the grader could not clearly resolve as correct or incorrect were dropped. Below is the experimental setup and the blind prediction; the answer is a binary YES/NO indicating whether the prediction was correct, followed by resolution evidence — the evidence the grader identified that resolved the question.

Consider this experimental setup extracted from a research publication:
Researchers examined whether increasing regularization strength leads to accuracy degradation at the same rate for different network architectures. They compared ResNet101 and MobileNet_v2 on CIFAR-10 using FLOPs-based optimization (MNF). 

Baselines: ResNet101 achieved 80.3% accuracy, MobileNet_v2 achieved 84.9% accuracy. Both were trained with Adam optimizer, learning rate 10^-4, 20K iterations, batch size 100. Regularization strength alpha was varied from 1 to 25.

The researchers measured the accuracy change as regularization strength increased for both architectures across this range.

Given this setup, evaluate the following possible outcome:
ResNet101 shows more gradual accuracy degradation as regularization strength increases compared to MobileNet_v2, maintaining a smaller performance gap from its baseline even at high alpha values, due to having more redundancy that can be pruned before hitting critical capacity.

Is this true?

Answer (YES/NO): NO